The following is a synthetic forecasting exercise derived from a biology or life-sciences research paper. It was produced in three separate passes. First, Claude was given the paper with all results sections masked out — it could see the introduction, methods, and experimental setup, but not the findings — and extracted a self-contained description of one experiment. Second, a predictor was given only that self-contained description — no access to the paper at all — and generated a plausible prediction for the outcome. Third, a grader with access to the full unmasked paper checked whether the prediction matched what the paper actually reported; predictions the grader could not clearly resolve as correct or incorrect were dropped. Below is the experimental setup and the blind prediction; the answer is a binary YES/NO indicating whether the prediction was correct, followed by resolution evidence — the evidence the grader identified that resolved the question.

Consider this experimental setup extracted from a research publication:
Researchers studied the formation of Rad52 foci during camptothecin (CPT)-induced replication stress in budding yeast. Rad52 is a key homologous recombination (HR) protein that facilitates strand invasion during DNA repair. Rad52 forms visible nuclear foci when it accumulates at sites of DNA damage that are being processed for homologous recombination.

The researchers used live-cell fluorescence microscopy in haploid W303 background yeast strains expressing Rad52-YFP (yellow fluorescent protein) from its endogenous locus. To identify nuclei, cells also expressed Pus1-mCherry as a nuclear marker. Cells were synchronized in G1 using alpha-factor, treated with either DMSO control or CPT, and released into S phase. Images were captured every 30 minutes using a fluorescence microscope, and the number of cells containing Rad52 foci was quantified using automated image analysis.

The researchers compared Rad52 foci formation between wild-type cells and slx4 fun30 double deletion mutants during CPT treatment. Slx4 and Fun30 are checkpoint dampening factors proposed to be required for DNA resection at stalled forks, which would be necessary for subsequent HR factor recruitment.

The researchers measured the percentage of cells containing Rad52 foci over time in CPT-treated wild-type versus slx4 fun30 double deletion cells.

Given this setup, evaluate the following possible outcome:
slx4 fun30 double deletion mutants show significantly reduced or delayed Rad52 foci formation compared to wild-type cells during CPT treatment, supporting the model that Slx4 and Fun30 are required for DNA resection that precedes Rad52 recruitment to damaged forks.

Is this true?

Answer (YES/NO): NO